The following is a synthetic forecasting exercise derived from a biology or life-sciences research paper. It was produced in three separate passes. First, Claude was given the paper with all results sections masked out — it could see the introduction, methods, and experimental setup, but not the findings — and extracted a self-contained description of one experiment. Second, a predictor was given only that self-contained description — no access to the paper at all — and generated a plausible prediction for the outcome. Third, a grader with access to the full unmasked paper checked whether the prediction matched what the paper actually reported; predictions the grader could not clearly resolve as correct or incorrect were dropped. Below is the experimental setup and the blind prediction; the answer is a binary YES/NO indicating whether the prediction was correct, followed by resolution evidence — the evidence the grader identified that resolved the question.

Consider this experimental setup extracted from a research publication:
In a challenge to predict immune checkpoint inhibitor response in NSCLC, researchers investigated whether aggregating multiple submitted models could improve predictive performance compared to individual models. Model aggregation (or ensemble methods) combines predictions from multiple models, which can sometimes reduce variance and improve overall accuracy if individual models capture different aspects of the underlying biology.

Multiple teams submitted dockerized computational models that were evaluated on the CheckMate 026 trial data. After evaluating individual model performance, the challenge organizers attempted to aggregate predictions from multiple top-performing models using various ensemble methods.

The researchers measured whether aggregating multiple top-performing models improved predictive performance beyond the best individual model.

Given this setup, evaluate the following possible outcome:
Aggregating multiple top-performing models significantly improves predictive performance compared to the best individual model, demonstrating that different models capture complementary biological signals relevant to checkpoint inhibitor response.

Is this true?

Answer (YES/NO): NO